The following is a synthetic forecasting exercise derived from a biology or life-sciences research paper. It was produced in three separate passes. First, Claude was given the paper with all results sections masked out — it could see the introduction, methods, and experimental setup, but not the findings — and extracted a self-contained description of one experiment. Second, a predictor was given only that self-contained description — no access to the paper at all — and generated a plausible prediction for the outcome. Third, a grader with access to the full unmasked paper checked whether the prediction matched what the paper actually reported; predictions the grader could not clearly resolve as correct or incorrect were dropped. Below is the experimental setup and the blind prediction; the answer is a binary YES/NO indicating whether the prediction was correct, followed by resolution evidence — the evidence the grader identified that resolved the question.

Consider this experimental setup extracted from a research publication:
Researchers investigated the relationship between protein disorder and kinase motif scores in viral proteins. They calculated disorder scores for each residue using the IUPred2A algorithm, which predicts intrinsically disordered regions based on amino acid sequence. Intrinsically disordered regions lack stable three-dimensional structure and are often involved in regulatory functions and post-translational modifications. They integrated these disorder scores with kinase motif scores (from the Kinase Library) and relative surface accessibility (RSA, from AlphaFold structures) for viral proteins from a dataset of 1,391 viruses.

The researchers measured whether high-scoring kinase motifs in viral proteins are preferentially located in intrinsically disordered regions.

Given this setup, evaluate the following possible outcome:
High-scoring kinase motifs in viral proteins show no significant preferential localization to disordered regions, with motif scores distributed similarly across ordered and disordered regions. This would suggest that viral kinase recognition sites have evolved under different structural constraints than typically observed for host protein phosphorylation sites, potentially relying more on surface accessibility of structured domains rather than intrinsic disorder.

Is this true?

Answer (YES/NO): NO